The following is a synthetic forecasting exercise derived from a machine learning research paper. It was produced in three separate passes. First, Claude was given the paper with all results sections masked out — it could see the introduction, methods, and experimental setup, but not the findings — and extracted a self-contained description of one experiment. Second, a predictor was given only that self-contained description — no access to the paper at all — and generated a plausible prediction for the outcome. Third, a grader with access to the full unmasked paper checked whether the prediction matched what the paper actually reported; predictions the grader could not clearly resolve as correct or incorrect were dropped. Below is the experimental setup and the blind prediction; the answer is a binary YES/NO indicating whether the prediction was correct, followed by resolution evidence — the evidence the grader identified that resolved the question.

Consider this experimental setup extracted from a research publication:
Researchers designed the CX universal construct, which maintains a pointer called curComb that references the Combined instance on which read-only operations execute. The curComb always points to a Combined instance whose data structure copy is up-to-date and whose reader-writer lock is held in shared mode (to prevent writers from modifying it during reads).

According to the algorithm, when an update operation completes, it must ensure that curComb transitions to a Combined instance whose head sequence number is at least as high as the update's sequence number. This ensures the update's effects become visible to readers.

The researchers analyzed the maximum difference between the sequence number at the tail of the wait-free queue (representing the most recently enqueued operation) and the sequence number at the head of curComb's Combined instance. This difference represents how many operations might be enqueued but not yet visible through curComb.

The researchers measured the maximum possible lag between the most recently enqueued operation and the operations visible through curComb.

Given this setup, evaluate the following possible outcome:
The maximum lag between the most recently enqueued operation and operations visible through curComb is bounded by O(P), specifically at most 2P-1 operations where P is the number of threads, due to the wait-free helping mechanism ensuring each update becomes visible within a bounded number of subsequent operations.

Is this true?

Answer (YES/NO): NO